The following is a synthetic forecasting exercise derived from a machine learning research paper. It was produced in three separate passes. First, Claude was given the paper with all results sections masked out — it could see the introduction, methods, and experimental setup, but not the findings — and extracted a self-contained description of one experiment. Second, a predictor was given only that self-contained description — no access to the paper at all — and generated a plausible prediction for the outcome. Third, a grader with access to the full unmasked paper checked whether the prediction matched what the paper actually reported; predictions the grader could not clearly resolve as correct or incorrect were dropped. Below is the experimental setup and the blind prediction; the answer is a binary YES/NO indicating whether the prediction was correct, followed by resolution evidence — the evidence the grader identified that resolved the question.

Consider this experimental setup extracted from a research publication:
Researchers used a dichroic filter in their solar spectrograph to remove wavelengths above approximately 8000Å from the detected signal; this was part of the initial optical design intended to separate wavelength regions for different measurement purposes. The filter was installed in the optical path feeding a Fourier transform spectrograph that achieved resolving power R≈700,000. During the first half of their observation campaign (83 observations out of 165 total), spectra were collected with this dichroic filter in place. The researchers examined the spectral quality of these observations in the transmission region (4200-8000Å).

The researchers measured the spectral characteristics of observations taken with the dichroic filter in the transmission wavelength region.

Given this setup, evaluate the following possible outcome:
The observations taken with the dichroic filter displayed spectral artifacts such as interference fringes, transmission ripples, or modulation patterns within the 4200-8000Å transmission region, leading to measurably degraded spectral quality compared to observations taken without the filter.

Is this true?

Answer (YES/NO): NO